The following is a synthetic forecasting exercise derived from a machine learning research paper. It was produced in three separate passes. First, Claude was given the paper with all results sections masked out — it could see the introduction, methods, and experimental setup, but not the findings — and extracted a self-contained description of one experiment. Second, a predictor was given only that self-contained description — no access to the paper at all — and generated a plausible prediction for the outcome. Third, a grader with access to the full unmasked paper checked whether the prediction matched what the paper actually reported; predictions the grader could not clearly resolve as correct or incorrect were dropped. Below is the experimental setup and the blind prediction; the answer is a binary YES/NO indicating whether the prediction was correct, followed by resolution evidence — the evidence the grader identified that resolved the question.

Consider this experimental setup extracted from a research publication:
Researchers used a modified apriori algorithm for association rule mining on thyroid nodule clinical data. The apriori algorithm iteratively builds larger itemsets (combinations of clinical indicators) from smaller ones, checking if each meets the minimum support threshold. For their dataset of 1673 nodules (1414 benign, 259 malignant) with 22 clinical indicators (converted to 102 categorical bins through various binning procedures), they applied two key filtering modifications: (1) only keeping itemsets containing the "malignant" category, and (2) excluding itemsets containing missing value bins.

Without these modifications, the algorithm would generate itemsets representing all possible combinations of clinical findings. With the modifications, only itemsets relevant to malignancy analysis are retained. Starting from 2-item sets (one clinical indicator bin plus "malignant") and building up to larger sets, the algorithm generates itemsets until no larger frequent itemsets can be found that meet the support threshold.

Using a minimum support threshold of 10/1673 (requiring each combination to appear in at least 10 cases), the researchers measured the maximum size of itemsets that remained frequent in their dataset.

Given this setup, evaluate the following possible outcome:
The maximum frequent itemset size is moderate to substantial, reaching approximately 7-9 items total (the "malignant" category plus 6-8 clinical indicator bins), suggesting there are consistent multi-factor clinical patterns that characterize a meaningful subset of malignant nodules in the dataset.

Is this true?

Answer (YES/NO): NO